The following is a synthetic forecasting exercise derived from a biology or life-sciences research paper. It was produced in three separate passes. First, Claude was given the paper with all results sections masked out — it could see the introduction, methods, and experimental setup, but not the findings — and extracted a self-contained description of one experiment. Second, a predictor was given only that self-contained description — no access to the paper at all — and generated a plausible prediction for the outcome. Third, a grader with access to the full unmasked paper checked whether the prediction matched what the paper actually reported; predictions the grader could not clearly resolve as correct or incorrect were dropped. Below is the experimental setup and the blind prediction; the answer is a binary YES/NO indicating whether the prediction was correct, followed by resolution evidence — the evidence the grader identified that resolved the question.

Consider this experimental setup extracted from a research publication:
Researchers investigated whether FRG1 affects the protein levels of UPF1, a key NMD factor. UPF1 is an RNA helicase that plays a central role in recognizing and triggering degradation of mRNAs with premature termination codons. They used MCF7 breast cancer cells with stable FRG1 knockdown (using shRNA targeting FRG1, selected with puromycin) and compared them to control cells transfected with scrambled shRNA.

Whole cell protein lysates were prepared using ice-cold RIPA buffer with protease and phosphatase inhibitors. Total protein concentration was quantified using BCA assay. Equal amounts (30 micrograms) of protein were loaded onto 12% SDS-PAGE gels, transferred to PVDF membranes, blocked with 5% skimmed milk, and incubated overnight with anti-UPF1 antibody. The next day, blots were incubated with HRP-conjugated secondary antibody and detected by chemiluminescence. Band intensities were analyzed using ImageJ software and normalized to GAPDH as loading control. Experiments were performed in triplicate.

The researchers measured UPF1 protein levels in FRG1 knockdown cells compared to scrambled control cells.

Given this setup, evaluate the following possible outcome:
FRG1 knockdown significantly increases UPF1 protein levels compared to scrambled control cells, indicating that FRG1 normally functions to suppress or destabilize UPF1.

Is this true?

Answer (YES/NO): YES